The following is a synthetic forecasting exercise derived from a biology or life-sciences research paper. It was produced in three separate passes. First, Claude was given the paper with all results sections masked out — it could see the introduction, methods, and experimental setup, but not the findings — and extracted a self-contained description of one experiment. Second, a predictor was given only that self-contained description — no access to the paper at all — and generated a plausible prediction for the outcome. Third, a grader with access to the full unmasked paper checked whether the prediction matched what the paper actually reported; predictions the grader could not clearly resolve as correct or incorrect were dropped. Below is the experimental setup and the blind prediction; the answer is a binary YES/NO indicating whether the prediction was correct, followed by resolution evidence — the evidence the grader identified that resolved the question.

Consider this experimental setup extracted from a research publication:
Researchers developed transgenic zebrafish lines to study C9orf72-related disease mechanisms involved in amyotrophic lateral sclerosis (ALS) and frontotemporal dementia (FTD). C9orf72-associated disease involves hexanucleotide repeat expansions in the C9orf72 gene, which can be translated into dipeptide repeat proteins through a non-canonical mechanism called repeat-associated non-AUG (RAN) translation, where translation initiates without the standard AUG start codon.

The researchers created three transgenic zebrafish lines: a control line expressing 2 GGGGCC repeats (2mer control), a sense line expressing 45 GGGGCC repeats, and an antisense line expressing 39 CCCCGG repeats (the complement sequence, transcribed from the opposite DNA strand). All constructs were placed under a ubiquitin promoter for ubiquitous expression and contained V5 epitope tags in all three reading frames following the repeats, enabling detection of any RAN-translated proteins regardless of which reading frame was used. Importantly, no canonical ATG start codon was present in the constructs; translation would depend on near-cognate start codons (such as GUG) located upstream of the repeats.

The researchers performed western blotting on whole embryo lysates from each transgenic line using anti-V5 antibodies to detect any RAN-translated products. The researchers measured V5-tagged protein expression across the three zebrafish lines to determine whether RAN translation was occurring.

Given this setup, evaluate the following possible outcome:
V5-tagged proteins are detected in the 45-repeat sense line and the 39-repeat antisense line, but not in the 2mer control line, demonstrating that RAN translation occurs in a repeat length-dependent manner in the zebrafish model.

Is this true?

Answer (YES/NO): YES